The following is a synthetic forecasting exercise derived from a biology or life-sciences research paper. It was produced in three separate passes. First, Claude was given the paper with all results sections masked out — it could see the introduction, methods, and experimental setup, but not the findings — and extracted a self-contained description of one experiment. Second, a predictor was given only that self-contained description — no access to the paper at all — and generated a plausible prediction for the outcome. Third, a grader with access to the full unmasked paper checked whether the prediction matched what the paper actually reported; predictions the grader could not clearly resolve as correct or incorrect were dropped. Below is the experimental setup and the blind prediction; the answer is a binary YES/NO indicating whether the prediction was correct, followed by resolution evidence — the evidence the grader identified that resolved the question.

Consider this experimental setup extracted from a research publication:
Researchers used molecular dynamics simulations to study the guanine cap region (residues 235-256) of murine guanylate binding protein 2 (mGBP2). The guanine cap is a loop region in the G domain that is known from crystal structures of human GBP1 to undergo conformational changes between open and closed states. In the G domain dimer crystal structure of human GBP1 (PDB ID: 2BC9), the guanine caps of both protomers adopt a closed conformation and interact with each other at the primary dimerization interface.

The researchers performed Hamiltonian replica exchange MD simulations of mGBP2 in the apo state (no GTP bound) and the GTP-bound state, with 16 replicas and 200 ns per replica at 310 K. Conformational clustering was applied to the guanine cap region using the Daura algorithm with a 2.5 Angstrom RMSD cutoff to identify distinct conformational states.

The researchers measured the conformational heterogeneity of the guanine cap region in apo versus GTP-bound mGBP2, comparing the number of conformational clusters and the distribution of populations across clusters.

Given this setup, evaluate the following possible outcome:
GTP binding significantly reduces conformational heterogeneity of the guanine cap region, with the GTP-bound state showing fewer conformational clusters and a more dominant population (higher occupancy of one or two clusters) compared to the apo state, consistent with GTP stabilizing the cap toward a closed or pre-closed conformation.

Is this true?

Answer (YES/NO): YES